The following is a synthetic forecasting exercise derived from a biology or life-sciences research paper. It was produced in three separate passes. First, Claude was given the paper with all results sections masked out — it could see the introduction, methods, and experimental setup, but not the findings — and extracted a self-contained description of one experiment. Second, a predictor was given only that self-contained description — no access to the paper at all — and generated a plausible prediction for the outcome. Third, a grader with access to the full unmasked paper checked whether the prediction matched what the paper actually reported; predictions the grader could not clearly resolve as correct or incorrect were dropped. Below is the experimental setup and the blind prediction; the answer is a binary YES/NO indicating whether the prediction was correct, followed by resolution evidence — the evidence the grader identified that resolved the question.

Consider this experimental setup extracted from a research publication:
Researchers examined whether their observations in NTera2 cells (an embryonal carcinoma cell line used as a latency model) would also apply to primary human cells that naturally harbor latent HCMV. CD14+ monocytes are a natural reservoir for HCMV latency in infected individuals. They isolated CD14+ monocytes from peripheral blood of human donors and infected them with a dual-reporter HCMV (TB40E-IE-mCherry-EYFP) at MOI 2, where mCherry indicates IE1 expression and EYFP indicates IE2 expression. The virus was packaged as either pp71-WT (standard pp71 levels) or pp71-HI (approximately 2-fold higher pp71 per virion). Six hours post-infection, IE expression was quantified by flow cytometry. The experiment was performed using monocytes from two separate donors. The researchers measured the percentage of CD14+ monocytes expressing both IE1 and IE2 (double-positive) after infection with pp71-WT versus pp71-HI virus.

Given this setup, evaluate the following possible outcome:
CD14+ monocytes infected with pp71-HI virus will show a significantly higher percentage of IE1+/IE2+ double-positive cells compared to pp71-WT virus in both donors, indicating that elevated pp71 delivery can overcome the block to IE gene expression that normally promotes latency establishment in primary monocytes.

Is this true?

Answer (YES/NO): YES